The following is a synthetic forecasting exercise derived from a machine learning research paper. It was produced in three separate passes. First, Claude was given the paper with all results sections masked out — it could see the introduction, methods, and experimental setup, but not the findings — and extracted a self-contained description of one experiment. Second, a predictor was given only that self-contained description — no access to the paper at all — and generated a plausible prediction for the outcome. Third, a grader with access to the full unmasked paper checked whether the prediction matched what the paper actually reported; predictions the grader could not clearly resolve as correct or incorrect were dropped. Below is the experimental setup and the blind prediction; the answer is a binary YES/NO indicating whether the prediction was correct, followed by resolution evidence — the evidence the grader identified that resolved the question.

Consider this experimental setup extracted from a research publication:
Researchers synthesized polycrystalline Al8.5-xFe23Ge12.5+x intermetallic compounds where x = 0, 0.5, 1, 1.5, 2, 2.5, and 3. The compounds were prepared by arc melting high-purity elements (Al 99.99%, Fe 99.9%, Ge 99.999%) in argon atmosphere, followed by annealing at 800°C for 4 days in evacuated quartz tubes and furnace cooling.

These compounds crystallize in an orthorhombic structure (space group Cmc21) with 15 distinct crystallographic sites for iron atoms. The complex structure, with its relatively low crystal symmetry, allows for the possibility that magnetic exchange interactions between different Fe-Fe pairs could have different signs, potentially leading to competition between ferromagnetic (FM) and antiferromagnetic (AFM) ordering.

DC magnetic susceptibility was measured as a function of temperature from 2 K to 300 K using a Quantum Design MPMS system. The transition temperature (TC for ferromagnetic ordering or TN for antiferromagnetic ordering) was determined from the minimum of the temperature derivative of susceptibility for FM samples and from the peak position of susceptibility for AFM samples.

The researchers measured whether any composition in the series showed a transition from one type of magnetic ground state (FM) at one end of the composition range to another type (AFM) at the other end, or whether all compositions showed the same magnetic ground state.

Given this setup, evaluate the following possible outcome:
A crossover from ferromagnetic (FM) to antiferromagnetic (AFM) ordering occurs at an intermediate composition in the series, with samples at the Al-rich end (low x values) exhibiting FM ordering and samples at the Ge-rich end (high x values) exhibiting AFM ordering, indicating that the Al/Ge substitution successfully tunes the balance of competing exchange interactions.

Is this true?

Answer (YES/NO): YES